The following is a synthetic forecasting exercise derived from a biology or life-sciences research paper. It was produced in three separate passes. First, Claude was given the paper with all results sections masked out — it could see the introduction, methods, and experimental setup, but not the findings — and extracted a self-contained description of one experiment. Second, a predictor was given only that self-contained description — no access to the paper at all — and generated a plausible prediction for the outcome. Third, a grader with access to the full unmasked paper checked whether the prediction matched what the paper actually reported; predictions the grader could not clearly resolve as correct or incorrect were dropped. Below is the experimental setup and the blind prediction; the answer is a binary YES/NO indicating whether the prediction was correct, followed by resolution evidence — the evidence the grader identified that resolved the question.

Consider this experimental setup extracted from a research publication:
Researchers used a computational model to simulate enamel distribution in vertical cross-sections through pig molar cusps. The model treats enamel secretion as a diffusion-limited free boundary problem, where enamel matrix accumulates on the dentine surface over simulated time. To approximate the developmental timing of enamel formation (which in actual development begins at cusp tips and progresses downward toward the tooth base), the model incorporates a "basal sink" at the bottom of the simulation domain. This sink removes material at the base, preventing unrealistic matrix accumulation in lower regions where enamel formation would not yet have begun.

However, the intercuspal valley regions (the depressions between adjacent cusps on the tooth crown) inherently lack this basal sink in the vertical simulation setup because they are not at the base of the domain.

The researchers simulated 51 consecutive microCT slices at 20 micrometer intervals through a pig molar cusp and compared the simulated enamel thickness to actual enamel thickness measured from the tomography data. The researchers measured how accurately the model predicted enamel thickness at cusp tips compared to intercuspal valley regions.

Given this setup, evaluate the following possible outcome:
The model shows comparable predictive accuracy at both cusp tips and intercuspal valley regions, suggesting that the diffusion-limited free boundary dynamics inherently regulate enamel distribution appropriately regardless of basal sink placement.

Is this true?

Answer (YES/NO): NO